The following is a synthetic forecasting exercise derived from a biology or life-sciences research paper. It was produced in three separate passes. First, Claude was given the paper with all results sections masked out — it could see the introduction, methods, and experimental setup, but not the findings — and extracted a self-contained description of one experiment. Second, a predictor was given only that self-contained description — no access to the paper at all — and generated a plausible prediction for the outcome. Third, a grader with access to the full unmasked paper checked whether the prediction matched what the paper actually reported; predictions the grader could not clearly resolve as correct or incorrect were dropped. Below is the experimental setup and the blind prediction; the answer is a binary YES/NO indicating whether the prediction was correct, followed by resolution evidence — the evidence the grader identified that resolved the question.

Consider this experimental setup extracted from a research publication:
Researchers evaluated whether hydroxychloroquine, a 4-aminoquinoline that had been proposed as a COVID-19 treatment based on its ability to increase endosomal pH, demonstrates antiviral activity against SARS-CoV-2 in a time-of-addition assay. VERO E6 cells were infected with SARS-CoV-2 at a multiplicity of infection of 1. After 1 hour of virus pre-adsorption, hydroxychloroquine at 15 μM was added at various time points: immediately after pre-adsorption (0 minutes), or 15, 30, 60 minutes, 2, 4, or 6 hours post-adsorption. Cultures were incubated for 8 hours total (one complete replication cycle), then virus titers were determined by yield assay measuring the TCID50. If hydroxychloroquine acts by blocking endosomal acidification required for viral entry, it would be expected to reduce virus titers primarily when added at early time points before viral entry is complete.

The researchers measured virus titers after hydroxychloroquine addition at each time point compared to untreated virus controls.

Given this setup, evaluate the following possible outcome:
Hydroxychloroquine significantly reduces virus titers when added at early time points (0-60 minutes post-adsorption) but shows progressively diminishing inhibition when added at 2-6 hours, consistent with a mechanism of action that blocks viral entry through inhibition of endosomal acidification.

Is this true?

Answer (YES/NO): NO